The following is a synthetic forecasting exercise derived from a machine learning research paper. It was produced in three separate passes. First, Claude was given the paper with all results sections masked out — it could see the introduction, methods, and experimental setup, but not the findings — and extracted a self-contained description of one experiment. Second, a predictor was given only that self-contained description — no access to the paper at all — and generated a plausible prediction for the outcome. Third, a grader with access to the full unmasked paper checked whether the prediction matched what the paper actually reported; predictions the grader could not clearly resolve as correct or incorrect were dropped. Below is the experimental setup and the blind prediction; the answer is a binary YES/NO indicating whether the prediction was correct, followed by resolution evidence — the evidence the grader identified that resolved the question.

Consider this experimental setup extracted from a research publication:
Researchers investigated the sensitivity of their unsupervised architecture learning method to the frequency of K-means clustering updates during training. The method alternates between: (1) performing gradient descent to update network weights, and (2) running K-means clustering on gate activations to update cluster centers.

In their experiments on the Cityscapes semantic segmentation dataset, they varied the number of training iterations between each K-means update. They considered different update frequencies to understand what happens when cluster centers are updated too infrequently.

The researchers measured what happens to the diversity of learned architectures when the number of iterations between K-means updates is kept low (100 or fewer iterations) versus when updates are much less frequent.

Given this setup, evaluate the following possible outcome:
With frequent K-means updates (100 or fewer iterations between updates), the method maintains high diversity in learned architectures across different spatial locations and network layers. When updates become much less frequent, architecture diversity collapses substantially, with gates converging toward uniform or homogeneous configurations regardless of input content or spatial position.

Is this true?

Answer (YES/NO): YES